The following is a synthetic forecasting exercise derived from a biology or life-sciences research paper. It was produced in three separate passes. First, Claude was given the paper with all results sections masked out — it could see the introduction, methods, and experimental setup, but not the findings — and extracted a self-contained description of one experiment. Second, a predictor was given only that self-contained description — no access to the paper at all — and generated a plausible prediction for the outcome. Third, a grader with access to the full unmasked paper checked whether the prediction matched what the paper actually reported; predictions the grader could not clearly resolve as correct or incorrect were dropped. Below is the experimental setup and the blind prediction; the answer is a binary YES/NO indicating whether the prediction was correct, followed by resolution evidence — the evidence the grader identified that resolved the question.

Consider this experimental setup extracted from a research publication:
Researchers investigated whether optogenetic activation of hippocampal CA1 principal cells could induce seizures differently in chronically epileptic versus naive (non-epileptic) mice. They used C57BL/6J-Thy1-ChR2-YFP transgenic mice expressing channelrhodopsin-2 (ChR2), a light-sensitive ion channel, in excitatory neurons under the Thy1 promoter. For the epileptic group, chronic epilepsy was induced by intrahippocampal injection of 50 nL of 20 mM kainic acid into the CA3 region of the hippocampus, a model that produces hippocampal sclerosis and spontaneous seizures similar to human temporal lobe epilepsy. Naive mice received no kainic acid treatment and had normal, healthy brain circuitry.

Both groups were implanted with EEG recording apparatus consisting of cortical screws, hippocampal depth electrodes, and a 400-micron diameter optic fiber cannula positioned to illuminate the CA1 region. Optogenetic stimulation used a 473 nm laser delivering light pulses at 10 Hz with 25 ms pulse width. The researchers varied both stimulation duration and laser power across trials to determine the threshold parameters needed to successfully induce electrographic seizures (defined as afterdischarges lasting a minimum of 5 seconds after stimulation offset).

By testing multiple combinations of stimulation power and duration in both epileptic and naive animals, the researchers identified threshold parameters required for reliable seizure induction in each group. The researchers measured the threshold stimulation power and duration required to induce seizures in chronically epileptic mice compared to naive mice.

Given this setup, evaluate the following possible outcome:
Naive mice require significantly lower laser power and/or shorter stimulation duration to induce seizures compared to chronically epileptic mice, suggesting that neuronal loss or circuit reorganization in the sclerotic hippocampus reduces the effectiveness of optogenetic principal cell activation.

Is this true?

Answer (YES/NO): NO